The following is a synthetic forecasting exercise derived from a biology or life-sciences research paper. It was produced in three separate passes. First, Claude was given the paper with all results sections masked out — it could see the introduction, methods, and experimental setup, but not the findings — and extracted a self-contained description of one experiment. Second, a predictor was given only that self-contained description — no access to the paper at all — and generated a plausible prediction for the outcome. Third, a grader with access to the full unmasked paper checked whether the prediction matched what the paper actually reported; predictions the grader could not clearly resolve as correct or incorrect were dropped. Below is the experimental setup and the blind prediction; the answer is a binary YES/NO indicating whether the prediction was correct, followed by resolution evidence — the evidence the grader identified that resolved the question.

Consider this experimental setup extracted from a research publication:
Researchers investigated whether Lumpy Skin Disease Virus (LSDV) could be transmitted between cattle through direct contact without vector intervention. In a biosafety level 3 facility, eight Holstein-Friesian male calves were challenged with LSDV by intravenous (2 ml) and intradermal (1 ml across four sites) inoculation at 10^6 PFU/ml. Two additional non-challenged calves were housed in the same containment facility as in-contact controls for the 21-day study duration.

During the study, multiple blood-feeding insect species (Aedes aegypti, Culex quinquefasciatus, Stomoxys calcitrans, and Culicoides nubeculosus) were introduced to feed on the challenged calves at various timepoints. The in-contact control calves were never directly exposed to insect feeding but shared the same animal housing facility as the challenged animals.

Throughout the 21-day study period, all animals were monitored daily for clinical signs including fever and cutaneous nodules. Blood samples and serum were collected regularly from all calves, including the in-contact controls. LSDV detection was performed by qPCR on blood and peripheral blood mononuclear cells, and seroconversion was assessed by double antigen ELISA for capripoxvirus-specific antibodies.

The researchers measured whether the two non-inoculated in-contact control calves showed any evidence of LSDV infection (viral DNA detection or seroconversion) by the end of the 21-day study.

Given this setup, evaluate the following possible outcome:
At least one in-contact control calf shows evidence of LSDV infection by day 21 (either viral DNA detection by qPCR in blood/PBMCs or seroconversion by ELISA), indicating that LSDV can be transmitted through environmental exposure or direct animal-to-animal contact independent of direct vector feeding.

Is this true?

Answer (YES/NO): NO